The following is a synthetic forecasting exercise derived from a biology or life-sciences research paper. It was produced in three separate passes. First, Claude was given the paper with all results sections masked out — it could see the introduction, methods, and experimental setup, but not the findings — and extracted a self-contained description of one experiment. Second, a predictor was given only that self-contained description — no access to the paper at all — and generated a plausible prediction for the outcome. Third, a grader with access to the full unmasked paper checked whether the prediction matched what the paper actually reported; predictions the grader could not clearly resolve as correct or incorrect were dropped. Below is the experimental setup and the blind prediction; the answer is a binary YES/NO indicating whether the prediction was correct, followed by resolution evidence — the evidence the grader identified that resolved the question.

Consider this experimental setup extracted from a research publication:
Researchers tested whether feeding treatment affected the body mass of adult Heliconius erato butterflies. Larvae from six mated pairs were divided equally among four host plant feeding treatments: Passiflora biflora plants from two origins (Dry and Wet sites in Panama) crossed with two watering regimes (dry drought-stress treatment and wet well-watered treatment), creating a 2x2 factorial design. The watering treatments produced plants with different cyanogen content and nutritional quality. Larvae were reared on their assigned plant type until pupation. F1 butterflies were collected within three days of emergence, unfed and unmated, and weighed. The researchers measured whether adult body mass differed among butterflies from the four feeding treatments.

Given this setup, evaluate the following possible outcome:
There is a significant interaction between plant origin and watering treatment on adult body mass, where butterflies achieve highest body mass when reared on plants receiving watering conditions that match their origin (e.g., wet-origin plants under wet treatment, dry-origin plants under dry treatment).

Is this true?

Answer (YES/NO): NO